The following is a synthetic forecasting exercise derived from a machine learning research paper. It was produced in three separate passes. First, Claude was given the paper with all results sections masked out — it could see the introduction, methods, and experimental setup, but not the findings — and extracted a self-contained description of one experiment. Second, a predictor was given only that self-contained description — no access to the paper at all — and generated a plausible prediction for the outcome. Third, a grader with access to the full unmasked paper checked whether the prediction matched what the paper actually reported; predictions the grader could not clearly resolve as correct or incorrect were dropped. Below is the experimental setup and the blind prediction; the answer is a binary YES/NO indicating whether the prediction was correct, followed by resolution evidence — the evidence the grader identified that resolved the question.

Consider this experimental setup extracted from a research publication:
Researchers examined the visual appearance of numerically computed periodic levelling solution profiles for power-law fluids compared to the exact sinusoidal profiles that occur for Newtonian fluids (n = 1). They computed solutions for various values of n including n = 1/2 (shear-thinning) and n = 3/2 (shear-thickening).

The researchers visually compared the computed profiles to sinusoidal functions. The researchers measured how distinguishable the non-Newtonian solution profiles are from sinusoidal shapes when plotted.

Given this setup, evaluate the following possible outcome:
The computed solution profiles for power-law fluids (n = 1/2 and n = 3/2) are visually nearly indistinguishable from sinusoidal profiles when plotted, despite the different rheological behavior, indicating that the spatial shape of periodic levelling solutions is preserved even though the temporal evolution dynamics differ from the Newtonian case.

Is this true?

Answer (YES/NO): YES